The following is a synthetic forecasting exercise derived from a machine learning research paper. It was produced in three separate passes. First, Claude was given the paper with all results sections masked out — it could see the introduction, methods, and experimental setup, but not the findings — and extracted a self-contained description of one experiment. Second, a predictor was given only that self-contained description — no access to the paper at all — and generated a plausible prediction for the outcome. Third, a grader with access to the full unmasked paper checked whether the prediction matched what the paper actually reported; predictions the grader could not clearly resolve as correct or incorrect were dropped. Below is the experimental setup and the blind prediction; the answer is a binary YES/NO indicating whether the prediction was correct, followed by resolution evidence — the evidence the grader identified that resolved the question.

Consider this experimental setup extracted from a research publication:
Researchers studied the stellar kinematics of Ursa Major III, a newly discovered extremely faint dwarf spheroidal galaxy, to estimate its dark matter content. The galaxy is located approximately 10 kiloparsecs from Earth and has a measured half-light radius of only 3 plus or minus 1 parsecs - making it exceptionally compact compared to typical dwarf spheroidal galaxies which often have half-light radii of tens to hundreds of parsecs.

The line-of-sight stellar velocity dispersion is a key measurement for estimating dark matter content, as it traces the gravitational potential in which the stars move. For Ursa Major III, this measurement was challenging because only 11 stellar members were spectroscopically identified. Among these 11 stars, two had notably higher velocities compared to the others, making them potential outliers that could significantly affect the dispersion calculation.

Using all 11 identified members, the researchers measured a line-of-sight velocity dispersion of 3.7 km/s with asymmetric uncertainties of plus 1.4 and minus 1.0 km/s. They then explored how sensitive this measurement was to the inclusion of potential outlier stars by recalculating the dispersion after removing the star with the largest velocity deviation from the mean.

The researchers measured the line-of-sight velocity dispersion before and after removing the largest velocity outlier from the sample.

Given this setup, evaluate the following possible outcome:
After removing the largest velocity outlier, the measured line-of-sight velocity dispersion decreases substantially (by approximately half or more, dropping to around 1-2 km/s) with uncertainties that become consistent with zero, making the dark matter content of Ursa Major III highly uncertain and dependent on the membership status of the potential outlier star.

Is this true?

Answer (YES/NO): NO